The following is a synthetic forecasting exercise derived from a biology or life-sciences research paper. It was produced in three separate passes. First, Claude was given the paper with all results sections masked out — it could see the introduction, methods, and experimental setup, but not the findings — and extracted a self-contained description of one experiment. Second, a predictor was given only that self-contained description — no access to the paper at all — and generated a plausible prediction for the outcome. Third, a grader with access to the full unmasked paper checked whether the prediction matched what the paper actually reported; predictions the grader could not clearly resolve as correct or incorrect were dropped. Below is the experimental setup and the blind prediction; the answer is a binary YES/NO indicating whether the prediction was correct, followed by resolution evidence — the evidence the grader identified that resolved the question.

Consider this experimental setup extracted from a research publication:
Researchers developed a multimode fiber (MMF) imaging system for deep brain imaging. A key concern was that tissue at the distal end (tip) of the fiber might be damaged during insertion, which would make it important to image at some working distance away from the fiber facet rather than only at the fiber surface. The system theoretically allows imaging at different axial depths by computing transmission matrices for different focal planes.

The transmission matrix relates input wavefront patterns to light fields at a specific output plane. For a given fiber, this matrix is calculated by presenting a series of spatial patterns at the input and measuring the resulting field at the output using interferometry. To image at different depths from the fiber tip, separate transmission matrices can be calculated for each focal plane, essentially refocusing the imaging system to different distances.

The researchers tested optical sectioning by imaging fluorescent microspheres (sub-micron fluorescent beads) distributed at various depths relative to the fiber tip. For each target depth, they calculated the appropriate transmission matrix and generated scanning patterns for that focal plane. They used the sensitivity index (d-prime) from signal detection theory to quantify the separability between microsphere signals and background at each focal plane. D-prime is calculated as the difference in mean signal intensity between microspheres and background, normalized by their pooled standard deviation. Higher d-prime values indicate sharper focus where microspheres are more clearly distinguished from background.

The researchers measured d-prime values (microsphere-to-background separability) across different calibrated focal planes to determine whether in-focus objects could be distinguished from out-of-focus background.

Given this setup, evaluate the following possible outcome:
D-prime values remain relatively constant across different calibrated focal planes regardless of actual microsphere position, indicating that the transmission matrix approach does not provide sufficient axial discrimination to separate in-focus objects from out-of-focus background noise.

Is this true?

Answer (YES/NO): NO